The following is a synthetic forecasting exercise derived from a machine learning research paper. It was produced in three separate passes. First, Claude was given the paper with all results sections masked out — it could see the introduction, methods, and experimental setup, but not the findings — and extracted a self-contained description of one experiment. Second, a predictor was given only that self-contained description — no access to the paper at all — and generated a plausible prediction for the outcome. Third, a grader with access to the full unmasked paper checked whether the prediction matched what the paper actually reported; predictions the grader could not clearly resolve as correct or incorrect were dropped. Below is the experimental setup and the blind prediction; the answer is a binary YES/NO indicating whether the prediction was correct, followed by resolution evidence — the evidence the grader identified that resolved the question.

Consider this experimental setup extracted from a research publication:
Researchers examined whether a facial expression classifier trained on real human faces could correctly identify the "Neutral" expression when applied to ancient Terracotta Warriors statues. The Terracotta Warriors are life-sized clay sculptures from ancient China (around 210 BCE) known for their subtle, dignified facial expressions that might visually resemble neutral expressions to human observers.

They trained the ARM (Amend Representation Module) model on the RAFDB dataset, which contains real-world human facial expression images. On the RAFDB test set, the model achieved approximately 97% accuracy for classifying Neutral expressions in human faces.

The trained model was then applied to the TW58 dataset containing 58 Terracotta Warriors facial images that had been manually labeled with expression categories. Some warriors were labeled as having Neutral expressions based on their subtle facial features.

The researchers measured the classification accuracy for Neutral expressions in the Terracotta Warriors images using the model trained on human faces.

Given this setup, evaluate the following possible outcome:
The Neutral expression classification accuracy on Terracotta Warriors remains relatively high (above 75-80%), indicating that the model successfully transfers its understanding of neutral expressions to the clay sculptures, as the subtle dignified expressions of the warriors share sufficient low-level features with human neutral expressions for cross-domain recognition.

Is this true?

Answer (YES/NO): NO